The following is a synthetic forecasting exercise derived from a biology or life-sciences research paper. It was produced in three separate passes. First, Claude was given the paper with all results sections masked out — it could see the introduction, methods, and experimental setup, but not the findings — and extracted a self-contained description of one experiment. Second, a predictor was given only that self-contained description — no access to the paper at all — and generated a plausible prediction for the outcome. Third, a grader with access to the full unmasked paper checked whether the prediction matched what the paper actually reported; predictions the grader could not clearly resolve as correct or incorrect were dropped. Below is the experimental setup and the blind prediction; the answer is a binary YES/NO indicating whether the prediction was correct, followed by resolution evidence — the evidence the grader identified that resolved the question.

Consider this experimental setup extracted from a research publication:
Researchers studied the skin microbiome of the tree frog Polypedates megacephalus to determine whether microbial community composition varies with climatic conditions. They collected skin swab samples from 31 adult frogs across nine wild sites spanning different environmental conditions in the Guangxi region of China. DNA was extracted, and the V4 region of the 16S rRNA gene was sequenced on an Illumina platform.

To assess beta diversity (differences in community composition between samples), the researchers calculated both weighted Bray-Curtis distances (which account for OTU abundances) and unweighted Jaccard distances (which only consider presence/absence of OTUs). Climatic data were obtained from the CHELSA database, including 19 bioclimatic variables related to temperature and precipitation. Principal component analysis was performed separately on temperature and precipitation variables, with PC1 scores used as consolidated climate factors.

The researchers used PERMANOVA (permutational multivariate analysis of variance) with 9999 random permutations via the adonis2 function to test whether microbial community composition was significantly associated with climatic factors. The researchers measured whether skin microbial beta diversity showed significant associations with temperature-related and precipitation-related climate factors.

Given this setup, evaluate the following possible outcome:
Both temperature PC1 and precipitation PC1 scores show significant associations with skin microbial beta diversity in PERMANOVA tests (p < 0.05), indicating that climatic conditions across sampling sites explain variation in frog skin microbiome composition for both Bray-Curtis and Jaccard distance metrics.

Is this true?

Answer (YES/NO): NO